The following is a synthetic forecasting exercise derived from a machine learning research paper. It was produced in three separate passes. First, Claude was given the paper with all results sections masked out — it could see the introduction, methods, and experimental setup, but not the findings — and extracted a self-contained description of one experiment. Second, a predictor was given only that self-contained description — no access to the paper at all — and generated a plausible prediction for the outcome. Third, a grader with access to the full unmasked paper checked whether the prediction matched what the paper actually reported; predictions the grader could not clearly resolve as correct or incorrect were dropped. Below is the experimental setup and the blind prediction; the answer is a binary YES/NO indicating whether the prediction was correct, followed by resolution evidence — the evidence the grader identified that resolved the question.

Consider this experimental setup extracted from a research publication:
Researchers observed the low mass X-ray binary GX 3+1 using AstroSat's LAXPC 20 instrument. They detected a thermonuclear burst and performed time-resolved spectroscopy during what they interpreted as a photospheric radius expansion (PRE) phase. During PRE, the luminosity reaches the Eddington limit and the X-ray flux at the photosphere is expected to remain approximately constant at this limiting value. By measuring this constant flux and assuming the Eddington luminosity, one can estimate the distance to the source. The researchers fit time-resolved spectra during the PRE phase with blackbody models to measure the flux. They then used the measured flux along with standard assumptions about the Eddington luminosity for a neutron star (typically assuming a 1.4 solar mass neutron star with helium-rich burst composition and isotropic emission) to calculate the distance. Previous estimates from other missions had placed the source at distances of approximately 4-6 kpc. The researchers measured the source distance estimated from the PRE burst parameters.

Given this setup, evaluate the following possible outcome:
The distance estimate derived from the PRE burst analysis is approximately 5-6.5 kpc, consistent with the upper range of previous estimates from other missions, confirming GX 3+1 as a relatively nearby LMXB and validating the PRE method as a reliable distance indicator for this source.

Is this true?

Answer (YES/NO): NO